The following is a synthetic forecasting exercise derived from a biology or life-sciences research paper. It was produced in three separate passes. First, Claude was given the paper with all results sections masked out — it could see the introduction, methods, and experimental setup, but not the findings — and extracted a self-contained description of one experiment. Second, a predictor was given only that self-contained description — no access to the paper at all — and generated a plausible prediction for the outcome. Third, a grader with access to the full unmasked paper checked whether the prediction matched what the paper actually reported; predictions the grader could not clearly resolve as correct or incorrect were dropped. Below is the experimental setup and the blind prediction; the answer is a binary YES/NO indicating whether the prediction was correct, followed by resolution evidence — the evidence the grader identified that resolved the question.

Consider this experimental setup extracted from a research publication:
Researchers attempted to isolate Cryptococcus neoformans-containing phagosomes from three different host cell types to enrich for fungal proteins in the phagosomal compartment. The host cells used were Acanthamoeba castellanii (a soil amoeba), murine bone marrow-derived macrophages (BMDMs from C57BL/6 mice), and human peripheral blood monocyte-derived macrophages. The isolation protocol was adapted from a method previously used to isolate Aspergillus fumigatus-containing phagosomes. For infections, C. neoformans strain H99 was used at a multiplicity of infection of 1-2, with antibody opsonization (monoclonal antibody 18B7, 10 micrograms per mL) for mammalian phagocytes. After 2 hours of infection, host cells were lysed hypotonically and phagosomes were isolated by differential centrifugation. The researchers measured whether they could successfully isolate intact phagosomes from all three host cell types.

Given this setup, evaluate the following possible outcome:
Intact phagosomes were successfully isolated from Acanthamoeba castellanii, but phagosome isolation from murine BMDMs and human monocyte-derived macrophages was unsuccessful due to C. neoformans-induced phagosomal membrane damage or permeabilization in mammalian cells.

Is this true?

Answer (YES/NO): NO